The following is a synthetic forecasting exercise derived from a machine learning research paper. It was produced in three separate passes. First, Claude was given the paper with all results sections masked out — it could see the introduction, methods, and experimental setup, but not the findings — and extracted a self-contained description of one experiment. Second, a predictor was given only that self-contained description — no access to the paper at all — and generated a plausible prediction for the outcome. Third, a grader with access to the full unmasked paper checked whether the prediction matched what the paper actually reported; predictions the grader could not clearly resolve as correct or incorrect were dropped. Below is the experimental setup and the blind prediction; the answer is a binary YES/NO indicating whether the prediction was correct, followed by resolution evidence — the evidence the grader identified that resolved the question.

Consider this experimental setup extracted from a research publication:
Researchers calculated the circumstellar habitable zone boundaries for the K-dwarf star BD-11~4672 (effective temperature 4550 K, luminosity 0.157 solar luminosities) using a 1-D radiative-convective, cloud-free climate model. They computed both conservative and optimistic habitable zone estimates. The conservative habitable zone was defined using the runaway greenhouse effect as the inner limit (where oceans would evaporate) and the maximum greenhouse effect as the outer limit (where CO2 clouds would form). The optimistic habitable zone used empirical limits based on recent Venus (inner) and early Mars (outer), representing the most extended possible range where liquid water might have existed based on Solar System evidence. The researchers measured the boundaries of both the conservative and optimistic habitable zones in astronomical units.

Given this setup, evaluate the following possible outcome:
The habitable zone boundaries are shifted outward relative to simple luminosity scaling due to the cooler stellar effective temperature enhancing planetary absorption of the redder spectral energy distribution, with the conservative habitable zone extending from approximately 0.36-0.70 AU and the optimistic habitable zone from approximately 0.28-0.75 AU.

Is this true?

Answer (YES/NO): NO